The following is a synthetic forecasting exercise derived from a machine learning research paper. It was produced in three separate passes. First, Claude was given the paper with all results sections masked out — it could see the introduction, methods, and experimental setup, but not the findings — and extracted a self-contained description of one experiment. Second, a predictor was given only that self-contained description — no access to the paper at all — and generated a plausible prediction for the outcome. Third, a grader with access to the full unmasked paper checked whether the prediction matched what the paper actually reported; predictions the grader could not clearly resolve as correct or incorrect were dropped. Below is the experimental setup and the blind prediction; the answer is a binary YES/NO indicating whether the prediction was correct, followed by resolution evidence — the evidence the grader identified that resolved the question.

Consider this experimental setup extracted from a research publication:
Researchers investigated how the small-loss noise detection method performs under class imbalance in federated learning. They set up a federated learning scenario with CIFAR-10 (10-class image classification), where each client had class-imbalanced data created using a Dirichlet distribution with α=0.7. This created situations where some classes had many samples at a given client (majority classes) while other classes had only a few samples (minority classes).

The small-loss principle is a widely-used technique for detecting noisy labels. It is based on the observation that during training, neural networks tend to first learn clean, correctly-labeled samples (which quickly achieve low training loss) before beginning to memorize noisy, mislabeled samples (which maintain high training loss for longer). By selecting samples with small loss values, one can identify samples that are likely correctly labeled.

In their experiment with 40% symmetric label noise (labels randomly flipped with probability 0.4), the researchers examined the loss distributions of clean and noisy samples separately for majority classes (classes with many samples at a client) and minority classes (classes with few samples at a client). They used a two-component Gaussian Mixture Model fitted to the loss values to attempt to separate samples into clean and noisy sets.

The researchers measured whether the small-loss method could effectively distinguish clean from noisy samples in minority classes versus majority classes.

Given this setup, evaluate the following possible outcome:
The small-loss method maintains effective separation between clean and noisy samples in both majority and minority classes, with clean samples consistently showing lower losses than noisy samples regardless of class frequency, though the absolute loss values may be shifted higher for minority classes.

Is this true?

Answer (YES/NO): NO